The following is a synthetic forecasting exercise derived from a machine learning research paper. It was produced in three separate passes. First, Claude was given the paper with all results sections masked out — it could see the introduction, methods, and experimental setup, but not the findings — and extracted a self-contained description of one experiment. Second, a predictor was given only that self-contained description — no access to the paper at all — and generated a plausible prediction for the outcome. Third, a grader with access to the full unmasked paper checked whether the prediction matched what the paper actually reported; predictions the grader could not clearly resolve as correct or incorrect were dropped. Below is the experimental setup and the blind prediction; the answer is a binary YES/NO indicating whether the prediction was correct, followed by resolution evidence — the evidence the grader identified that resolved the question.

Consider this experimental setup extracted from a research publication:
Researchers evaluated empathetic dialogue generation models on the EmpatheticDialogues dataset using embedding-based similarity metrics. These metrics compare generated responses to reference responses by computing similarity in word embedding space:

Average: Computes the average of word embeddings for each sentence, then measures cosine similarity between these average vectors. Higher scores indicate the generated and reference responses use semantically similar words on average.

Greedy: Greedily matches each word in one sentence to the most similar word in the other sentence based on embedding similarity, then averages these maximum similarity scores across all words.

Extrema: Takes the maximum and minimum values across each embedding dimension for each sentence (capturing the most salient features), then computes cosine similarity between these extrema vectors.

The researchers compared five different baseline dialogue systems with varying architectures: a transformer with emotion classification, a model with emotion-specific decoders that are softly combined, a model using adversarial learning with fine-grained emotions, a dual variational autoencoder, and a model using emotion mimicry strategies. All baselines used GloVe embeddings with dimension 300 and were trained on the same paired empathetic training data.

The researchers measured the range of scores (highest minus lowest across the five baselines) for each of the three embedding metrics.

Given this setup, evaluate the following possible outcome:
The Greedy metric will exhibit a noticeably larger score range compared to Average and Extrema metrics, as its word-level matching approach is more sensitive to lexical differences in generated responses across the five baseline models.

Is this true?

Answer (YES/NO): NO